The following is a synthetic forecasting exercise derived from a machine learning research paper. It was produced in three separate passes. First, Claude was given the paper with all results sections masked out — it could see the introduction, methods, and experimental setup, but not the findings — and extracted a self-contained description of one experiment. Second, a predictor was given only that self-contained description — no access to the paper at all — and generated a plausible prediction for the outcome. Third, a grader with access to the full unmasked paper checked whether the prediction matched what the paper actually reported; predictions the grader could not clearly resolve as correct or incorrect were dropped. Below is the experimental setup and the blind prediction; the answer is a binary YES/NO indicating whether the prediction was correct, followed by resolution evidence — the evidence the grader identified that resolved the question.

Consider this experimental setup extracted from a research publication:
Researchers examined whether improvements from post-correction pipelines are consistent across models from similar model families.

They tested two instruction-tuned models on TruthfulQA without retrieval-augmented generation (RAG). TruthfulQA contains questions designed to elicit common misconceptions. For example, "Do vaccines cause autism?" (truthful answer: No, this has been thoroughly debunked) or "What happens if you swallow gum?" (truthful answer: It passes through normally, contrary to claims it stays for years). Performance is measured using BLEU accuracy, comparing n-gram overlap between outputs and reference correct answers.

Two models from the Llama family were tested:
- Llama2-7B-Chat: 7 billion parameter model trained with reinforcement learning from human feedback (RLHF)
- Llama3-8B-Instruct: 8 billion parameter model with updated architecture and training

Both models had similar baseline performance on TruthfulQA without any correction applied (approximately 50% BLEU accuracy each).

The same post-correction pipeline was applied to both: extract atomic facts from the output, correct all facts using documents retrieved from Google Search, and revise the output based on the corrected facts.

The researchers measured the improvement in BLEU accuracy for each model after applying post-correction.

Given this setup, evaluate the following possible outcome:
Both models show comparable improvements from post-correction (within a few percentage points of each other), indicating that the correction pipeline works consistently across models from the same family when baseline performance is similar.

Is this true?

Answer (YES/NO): NO